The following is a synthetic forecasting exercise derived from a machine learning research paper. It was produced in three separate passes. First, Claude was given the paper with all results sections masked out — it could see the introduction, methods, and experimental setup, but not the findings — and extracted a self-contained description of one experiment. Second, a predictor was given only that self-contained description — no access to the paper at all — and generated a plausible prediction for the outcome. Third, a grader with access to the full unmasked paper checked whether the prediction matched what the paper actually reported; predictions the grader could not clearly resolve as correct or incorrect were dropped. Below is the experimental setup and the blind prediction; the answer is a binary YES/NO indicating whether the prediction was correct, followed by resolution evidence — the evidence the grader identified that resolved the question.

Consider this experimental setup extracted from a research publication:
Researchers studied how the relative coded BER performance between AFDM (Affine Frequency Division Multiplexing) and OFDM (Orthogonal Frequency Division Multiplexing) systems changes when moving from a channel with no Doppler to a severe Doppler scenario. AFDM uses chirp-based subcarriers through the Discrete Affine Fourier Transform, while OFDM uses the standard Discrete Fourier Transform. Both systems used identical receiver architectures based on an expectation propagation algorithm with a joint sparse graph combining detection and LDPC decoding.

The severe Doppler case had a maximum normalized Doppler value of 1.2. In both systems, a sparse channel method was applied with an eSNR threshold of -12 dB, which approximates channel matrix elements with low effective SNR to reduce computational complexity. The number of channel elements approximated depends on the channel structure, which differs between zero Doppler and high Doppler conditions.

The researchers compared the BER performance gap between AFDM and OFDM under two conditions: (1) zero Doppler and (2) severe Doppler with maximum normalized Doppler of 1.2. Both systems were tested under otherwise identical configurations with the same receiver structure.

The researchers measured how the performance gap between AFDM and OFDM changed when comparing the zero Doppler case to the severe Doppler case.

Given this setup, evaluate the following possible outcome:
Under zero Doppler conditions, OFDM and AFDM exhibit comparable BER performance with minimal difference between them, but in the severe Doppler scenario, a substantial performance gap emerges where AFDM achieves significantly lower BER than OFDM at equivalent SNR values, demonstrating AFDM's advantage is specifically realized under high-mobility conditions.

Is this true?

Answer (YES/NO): NO